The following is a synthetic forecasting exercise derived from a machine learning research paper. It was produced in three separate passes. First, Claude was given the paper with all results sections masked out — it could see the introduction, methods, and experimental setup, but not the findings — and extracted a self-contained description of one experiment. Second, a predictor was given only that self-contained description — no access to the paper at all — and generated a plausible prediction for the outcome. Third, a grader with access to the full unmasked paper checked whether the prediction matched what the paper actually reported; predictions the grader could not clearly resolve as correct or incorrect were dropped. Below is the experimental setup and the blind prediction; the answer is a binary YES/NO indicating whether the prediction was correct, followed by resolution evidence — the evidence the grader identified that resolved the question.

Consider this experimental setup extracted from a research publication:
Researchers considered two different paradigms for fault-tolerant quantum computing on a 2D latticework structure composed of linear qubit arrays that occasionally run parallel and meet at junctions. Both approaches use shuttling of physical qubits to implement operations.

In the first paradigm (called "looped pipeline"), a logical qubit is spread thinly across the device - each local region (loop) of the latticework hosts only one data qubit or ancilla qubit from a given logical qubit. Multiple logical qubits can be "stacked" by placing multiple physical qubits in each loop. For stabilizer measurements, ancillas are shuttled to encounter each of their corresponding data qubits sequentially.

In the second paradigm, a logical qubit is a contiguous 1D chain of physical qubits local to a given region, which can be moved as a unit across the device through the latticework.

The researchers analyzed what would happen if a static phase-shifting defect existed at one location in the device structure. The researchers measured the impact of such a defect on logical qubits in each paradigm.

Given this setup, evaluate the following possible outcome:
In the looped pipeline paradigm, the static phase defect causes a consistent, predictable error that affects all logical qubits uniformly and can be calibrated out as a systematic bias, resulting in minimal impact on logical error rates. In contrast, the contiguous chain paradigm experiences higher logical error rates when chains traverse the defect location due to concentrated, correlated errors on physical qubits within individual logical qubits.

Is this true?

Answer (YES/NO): NO